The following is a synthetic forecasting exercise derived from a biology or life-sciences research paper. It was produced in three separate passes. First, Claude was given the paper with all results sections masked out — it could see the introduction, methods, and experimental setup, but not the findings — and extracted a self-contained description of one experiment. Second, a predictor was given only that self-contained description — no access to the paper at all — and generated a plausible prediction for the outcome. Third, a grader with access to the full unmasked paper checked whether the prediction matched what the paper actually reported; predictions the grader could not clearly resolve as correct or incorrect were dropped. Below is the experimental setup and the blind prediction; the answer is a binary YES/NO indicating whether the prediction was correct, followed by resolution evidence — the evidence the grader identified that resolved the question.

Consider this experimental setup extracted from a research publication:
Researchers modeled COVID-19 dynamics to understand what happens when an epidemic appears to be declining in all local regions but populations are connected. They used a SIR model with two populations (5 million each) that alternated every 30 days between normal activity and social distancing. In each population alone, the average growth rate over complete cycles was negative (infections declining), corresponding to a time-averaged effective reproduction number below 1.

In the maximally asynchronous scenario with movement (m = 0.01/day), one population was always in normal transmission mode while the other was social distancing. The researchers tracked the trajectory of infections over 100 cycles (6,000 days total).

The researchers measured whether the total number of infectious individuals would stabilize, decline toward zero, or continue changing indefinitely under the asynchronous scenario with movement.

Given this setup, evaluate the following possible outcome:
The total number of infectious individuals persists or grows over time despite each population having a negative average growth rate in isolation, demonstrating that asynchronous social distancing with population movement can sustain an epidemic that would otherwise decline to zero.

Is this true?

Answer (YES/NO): YES